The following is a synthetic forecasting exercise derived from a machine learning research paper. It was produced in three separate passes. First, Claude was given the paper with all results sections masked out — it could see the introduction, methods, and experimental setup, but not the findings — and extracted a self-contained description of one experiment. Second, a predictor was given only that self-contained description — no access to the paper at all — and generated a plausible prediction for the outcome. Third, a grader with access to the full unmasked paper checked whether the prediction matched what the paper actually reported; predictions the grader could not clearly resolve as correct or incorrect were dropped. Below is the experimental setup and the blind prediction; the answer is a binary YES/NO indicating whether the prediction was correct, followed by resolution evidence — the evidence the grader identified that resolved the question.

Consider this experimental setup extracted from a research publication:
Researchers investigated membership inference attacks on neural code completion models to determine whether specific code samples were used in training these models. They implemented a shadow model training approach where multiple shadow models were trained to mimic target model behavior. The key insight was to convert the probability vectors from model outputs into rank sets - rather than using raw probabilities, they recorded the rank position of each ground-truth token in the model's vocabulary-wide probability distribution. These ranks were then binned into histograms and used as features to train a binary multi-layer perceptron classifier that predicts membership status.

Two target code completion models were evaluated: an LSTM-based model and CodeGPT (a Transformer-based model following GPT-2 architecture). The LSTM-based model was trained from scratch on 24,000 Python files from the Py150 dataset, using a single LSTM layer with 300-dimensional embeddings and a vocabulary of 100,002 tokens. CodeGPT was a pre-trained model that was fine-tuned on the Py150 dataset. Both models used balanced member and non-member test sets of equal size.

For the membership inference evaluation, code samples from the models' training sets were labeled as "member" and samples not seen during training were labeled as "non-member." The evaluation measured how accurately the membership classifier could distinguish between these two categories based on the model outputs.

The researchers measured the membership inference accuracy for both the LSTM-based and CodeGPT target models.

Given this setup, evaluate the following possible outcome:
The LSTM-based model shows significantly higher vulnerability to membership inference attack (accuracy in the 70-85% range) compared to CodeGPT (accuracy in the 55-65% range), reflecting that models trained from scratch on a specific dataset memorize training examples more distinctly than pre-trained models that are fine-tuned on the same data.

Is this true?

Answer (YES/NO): NO